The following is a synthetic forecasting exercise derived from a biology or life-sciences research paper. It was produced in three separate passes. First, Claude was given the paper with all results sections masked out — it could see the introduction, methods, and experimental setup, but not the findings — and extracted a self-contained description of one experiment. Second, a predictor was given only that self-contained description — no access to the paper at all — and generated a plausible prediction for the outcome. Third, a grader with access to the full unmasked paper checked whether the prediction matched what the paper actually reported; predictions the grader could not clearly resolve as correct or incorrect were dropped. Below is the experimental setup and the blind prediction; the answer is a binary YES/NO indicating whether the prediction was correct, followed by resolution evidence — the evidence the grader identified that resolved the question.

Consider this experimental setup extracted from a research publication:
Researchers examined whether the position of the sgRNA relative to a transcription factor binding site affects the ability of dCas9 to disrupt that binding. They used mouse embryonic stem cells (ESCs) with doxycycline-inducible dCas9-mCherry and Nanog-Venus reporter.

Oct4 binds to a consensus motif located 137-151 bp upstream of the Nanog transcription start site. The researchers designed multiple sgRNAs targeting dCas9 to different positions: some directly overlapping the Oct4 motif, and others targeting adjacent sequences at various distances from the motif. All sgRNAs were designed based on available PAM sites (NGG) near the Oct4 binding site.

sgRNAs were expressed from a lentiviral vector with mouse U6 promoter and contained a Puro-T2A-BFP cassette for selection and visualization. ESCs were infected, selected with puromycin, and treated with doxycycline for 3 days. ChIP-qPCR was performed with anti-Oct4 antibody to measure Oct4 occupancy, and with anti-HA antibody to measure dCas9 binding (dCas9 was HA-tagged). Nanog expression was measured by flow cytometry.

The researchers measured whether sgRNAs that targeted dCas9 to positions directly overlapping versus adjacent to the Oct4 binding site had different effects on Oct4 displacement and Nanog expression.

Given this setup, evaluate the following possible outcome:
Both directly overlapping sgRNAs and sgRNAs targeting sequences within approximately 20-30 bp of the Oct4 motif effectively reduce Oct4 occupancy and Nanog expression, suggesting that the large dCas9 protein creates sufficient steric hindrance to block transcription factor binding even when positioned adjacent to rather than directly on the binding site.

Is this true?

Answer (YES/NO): NO